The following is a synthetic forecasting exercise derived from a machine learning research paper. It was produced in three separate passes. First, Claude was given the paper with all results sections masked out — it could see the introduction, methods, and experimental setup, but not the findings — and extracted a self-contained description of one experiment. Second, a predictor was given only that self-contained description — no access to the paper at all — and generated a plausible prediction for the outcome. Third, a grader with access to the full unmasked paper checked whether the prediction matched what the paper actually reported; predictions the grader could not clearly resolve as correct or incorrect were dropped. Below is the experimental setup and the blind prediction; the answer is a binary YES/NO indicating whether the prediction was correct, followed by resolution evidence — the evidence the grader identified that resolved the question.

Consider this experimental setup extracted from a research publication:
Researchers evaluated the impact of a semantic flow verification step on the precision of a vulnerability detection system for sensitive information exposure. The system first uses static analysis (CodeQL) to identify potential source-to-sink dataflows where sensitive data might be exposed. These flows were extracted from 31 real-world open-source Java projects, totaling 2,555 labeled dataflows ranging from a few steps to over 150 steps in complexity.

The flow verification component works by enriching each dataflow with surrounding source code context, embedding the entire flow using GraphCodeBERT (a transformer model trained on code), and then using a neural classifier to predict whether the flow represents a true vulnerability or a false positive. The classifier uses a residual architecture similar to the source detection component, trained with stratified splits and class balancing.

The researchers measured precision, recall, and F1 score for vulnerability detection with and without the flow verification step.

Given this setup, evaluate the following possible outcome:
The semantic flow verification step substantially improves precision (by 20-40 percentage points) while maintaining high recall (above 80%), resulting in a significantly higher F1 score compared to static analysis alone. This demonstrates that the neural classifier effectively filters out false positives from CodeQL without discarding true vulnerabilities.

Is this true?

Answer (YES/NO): NO